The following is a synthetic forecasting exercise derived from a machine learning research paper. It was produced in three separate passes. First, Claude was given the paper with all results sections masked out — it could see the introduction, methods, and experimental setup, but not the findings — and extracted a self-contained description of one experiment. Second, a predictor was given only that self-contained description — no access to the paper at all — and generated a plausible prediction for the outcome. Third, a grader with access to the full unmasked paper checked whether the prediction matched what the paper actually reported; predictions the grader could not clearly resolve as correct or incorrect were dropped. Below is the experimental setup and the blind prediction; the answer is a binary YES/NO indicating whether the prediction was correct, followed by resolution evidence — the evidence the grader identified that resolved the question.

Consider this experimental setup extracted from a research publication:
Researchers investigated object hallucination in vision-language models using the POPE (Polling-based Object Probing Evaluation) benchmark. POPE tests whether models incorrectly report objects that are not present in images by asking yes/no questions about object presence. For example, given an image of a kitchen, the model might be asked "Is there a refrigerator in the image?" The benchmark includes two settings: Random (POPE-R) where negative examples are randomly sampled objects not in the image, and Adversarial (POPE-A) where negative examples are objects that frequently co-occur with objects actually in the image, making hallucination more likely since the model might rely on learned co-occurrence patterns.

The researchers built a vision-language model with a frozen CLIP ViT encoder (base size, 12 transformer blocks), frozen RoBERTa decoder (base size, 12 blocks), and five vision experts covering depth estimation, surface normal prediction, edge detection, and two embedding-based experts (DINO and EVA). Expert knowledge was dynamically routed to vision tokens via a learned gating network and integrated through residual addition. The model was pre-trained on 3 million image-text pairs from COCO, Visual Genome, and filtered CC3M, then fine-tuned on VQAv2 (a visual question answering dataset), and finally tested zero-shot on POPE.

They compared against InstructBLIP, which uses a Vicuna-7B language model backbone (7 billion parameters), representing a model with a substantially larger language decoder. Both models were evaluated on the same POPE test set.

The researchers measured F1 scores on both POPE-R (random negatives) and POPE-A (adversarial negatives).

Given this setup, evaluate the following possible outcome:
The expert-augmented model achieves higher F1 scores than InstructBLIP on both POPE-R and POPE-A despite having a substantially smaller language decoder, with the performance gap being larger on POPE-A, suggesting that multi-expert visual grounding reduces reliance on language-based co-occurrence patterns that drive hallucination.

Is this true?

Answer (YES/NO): NO